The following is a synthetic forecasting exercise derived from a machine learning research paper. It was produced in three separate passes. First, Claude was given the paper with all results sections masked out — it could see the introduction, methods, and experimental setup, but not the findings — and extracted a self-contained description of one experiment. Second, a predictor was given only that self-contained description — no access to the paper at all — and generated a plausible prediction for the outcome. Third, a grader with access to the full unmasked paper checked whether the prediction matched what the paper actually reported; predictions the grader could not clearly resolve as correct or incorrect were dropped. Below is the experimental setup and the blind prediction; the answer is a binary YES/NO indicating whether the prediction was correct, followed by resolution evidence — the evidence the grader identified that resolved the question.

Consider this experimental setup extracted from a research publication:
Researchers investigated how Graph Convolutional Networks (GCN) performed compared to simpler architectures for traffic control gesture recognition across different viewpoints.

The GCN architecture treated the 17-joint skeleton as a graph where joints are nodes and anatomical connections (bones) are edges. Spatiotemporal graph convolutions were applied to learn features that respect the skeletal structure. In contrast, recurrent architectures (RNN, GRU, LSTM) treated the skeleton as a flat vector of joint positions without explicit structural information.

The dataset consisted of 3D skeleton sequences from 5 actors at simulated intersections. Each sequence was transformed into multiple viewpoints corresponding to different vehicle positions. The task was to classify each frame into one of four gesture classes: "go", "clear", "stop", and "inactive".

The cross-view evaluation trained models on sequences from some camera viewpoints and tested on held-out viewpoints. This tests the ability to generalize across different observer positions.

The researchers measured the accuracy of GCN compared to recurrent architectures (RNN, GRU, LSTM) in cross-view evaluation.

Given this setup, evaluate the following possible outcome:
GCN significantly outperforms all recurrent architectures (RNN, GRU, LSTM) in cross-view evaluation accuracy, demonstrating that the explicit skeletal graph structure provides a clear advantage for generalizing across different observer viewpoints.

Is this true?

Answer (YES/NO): NO